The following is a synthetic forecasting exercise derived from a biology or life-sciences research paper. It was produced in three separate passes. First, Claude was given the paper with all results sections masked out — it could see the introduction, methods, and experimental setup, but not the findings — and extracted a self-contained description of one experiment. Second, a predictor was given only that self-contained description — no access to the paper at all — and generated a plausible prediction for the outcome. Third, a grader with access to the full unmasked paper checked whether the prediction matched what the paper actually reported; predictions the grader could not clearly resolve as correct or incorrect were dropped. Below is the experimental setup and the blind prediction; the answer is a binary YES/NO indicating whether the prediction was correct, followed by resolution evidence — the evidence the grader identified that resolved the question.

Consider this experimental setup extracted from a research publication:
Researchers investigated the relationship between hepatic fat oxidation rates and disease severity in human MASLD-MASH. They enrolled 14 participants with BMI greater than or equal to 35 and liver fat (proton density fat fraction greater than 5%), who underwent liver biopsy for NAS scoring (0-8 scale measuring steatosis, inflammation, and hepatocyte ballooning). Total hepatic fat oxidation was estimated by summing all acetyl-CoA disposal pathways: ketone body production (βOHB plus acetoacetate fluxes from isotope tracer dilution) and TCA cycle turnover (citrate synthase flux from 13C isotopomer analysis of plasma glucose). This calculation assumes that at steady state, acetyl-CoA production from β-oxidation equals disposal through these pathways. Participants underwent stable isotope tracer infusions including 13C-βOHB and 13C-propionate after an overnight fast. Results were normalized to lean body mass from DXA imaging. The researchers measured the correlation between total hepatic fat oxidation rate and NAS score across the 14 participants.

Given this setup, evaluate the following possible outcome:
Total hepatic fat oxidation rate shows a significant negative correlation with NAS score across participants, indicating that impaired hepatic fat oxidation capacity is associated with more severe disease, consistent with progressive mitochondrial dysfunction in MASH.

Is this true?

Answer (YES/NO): NO